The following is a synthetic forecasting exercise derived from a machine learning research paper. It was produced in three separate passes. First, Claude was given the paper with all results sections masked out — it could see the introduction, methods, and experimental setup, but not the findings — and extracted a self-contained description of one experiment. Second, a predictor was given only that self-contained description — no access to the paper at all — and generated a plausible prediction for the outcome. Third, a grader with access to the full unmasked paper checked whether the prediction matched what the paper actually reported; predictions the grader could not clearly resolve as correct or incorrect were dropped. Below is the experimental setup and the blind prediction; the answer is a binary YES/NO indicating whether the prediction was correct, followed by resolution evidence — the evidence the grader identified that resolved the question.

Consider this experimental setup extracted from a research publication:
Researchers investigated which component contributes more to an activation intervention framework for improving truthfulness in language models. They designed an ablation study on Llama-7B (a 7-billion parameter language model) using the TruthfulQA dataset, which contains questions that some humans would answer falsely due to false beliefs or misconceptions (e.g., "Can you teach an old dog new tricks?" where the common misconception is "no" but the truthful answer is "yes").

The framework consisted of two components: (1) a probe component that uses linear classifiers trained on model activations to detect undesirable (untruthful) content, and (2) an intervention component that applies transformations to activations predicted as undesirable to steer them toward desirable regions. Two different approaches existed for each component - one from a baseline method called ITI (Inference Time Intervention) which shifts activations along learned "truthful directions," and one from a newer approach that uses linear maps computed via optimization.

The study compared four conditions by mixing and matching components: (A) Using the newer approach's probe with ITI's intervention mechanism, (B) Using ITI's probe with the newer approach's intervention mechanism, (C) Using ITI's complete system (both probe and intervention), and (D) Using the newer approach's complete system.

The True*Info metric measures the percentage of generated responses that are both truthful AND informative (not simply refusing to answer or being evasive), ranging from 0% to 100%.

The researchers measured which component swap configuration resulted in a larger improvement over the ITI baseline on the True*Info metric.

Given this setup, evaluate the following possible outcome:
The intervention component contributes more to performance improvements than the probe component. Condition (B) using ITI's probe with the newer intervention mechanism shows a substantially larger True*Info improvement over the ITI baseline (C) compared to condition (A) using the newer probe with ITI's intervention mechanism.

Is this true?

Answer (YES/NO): YES